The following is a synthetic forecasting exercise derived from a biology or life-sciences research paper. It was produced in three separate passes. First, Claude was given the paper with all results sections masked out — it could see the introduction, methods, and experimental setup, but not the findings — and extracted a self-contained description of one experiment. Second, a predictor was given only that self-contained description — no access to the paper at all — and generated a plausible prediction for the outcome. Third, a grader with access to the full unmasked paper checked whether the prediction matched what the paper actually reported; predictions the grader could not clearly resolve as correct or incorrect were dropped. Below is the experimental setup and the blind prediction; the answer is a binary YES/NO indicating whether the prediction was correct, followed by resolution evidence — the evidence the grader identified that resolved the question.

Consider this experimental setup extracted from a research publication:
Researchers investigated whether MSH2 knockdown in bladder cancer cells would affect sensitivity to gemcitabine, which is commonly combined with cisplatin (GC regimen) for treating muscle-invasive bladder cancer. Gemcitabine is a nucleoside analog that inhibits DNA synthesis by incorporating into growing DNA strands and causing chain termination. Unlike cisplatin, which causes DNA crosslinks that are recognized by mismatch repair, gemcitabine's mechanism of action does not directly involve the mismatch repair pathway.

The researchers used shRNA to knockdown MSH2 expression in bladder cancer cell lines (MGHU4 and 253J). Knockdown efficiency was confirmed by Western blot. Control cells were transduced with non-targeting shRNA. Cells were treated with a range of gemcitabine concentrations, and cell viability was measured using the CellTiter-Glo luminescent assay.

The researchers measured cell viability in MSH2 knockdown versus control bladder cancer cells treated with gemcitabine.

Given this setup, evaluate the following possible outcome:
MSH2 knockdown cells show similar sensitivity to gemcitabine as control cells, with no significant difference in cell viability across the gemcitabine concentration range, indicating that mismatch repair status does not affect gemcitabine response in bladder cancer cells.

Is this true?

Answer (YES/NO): YES